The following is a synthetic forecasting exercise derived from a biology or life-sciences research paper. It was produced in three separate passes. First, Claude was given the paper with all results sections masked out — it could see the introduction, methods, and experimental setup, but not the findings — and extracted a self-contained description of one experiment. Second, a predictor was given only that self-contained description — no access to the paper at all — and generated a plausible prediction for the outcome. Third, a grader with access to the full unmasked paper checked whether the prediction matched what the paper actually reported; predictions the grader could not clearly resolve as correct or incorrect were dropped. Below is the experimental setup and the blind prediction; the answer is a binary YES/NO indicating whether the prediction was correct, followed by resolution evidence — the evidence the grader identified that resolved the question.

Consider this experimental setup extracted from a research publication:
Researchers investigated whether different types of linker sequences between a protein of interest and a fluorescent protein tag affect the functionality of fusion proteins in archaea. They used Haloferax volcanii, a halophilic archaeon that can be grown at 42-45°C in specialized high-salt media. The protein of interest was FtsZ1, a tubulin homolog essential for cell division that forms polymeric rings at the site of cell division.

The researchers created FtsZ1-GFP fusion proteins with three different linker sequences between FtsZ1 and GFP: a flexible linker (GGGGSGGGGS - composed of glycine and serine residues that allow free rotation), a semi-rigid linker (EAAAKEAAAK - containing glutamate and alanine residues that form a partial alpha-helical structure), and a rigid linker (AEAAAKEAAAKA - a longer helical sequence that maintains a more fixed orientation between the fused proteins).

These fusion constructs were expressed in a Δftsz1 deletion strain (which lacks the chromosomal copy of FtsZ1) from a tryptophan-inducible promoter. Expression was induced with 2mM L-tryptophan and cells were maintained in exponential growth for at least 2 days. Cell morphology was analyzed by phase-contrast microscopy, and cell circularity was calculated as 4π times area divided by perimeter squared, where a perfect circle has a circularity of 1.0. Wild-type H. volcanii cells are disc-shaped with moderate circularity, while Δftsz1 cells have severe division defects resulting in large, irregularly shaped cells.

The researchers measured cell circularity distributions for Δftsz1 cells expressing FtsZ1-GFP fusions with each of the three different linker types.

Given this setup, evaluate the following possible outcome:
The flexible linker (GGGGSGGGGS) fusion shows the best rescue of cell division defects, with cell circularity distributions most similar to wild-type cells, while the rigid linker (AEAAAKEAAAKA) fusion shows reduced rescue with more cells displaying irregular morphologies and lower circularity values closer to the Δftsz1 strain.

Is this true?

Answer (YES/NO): NO